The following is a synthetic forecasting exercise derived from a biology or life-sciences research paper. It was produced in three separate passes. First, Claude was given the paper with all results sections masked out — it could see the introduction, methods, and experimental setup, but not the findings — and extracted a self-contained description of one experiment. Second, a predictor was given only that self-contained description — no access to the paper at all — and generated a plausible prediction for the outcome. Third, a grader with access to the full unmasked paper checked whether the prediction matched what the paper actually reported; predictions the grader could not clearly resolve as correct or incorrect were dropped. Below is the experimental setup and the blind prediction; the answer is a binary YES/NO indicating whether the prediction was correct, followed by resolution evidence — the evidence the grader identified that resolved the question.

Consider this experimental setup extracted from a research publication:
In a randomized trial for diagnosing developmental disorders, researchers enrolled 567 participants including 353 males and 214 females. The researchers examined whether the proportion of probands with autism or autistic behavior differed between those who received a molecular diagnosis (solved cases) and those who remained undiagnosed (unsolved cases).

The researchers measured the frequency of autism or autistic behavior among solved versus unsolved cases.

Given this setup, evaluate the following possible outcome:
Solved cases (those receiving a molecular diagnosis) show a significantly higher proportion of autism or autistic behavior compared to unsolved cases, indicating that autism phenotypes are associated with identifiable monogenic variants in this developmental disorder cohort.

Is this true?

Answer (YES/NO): NO